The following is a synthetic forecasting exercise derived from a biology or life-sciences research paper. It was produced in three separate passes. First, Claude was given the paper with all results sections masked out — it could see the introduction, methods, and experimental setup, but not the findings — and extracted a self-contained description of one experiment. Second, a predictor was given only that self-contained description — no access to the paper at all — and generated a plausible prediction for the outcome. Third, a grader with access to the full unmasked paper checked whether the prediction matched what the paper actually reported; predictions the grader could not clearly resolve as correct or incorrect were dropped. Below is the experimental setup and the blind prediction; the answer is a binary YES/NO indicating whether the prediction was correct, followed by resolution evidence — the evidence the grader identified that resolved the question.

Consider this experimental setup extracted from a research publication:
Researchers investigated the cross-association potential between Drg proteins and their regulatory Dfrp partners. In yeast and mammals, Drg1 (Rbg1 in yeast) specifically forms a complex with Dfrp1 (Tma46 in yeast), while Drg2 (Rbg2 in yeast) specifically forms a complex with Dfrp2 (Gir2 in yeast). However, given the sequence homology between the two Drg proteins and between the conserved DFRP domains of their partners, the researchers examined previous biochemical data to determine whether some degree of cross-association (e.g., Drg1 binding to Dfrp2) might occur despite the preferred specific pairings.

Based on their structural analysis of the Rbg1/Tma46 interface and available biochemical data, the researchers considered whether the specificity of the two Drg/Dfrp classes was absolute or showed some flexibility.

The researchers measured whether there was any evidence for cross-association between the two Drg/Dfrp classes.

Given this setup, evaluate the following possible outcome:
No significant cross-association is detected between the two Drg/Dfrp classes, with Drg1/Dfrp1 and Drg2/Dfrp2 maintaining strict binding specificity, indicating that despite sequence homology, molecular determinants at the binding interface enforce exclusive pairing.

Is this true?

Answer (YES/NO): NO